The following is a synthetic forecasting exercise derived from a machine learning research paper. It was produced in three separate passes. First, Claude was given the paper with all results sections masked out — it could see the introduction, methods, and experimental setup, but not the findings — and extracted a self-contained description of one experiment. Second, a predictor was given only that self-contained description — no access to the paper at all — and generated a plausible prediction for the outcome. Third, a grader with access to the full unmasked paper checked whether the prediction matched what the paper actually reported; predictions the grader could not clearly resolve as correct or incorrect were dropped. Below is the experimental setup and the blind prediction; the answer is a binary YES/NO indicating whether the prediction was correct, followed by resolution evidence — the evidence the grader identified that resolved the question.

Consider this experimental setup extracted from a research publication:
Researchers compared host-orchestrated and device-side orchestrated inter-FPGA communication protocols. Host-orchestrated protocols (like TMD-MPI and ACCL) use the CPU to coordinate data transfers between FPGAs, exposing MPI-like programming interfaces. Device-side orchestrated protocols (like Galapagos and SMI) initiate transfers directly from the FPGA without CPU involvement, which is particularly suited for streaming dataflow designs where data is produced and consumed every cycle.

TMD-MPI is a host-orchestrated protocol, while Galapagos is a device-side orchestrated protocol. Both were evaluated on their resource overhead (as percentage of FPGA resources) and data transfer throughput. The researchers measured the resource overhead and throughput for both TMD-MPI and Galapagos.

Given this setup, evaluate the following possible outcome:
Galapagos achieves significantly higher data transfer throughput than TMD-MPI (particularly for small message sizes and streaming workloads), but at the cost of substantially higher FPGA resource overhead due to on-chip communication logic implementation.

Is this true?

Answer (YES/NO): NO